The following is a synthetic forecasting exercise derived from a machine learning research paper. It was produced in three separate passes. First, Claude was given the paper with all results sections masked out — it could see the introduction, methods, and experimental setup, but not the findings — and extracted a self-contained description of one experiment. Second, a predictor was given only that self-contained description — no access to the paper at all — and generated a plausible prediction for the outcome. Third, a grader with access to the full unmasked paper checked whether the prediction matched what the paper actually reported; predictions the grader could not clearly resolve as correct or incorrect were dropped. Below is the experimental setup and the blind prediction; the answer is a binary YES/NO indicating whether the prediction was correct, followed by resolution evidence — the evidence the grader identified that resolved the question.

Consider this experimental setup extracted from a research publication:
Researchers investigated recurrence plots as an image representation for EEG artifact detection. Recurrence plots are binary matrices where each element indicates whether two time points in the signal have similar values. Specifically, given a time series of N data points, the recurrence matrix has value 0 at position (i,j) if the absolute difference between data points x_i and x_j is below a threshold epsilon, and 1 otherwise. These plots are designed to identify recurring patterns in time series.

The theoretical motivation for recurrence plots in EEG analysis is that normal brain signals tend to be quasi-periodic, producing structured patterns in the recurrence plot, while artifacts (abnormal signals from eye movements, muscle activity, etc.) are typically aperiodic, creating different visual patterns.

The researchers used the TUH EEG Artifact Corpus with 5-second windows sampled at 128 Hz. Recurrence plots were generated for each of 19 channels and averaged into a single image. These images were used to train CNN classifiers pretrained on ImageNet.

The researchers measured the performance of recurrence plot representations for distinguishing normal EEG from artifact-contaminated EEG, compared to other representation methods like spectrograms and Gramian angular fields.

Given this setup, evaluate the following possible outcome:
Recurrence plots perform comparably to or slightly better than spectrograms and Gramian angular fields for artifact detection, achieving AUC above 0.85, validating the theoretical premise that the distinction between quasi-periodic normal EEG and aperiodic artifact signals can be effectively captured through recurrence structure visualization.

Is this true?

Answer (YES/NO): NO